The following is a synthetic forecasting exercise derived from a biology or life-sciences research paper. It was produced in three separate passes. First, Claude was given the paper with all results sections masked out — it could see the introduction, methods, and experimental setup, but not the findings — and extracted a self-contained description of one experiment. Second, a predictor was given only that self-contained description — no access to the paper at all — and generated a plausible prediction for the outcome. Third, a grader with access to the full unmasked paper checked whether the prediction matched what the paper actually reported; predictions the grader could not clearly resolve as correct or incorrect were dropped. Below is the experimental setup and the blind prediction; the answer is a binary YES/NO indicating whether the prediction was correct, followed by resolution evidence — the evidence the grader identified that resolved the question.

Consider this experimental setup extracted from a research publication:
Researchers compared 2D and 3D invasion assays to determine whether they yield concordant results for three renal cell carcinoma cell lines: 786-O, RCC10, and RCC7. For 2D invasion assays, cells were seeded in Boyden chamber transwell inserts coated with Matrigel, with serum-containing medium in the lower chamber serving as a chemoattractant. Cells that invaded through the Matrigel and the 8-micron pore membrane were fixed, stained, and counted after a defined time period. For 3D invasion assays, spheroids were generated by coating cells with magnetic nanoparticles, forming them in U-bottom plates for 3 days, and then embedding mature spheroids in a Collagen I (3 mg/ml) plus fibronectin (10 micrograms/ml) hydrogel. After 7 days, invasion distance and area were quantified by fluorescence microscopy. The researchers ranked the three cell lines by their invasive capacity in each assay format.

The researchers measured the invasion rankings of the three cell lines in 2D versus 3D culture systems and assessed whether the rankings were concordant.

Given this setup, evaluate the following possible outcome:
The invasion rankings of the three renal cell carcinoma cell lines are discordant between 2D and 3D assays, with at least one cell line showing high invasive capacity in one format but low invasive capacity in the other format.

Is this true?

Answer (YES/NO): NO